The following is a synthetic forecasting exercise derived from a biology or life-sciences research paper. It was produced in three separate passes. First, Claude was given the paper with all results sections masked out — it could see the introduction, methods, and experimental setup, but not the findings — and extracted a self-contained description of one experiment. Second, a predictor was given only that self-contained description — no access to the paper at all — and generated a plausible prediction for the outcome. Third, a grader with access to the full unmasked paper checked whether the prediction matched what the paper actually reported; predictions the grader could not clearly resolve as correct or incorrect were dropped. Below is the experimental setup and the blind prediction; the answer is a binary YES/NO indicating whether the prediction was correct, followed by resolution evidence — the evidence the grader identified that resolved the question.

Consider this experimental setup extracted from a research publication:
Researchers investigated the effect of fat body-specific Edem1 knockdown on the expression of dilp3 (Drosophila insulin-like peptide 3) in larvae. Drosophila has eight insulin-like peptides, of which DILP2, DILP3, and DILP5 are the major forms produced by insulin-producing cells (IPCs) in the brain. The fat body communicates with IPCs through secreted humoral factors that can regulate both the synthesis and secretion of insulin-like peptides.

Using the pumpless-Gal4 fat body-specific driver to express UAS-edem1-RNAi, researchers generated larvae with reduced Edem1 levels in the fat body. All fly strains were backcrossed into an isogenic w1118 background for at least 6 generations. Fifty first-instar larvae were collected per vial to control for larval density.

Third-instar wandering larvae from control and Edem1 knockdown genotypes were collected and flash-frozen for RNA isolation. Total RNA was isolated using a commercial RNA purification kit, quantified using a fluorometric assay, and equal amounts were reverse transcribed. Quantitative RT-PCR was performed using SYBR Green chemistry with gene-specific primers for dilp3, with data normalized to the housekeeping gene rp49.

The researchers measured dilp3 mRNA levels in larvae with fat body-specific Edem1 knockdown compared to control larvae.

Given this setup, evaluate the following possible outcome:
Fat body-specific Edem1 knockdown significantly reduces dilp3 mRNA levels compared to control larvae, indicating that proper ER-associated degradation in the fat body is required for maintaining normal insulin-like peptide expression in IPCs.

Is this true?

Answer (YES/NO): YES